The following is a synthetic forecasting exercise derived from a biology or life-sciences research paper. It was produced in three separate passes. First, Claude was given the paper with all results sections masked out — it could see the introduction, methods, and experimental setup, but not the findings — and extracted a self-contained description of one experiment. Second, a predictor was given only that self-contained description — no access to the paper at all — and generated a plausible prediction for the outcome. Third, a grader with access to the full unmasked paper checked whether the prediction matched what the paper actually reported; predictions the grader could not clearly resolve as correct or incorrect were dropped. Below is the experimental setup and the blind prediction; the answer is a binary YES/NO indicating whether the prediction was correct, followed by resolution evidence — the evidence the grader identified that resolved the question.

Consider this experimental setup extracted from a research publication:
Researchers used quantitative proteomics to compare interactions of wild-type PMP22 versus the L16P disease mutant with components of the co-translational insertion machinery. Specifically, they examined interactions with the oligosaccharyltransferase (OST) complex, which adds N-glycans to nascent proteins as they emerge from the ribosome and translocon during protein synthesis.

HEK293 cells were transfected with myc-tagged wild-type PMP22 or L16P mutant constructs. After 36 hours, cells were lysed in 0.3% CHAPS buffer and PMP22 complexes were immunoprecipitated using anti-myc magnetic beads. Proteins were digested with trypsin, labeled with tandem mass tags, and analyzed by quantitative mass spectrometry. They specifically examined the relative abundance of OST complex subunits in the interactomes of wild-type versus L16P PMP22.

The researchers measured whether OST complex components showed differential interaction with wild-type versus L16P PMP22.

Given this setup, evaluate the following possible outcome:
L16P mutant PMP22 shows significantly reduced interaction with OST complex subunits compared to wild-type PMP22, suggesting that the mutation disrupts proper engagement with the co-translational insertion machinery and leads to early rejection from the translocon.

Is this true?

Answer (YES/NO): NO